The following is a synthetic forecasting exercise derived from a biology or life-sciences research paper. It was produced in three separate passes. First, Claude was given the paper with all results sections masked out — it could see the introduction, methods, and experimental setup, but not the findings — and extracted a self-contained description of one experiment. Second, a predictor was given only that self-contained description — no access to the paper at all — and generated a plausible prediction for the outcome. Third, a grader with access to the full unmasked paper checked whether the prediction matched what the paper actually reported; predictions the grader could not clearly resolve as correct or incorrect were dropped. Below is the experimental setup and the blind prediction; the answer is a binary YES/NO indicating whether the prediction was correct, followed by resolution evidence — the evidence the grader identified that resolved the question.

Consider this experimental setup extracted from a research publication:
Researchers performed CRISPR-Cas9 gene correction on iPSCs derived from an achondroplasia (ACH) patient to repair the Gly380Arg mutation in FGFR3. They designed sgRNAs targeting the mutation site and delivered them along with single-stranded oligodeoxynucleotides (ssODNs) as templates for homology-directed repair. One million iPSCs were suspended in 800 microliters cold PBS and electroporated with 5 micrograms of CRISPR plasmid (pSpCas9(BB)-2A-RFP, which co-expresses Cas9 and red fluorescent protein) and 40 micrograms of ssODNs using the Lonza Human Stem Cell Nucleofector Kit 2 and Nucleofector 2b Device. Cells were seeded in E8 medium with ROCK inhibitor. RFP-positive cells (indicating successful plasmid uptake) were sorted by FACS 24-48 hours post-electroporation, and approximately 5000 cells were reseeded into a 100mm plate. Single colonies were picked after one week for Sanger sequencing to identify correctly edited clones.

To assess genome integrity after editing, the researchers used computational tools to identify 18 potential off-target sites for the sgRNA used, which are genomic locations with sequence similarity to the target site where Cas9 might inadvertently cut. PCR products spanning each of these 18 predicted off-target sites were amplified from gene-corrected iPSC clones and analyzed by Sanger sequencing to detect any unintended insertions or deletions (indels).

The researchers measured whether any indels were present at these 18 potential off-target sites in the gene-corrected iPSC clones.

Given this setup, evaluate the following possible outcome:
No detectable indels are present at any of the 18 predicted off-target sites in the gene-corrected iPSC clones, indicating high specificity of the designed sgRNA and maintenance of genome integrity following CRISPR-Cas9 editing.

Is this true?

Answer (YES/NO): YES